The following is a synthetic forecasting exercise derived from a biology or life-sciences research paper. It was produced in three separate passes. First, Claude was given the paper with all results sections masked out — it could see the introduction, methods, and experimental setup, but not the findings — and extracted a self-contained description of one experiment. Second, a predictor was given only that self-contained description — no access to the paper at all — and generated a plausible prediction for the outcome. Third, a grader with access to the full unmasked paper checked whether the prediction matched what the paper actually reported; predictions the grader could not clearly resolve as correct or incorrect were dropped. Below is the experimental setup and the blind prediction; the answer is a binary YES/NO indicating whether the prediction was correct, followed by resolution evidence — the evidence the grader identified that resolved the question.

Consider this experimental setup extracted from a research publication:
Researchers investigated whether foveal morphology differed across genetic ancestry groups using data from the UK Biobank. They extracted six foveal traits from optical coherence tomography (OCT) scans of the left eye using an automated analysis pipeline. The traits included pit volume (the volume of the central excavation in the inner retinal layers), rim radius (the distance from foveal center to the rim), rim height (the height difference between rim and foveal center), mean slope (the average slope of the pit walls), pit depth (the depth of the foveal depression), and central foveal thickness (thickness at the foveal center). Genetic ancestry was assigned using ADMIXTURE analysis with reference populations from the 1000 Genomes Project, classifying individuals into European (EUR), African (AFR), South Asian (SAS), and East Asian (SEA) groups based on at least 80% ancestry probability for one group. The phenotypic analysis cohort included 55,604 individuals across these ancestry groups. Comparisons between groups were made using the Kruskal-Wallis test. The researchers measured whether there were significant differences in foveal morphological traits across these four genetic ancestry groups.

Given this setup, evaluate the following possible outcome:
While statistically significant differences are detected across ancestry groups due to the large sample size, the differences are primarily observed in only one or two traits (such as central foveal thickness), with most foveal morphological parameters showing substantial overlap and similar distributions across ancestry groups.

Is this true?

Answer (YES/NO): NO